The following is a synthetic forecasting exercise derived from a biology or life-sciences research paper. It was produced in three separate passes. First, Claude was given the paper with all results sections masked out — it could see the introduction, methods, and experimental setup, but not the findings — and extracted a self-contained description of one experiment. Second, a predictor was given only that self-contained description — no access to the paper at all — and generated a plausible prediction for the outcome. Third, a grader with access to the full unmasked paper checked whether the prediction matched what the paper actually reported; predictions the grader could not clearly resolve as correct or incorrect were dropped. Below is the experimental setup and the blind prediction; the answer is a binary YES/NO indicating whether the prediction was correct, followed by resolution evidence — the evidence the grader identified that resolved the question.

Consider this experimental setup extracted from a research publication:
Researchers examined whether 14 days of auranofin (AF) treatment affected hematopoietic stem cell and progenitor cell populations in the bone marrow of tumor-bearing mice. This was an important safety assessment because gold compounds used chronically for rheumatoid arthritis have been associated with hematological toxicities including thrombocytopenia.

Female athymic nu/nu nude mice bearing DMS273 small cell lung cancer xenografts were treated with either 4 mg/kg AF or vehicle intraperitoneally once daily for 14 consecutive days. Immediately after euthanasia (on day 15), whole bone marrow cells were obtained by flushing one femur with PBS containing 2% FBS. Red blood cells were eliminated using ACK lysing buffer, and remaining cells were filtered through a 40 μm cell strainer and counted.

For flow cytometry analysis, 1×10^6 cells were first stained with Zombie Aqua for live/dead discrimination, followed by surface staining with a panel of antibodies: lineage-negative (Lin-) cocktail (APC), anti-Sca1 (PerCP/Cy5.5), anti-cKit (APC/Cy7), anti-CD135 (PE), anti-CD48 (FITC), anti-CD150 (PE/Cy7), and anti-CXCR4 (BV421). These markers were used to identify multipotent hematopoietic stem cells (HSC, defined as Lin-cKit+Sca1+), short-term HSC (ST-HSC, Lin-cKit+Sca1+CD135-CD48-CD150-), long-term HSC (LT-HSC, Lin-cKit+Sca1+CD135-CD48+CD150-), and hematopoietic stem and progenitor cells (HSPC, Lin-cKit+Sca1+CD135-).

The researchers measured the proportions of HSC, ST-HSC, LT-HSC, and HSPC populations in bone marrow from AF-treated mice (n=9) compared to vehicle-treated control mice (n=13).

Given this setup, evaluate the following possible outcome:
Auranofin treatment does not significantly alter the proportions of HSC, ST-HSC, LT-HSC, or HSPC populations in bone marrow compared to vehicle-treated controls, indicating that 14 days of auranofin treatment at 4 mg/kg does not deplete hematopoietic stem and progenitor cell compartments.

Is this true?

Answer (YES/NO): YES